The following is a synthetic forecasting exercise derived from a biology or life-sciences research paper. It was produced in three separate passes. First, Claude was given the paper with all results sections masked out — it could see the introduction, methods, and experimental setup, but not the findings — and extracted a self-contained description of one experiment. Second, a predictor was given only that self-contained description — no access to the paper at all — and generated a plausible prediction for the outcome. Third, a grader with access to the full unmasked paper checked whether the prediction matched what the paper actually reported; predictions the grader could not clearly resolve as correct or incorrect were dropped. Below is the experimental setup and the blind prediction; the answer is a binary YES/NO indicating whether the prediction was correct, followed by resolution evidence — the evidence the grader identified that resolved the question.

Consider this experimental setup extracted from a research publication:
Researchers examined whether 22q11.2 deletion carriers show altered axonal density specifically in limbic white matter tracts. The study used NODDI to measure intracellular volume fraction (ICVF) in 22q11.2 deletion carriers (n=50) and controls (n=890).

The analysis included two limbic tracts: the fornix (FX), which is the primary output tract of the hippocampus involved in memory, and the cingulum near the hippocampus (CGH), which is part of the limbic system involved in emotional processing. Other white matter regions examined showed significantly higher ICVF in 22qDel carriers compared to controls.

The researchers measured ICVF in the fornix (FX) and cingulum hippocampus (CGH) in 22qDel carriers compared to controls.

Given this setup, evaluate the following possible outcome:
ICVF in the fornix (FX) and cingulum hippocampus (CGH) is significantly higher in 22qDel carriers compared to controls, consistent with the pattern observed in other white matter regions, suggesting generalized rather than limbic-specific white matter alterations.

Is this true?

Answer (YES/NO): NO